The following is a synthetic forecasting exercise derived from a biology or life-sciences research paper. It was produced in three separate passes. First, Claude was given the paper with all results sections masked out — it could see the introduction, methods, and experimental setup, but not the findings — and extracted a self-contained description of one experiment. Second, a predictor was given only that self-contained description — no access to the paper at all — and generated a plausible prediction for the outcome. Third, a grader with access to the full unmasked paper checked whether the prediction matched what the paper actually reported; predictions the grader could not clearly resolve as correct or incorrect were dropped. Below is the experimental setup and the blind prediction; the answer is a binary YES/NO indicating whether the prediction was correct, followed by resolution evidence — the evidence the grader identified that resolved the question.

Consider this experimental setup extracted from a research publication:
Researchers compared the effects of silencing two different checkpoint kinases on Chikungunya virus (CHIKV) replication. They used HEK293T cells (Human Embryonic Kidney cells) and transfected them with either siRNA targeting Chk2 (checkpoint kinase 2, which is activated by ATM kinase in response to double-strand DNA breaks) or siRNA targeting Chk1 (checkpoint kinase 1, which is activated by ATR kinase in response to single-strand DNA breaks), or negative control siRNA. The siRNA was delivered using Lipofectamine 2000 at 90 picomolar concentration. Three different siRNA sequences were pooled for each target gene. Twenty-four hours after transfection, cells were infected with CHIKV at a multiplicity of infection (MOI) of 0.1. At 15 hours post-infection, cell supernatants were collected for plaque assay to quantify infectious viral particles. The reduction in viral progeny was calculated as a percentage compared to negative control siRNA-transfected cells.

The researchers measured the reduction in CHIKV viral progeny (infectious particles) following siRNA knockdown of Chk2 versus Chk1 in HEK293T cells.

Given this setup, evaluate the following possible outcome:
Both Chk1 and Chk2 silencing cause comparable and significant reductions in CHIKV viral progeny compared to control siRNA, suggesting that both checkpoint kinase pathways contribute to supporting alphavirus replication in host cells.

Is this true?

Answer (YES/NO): YES